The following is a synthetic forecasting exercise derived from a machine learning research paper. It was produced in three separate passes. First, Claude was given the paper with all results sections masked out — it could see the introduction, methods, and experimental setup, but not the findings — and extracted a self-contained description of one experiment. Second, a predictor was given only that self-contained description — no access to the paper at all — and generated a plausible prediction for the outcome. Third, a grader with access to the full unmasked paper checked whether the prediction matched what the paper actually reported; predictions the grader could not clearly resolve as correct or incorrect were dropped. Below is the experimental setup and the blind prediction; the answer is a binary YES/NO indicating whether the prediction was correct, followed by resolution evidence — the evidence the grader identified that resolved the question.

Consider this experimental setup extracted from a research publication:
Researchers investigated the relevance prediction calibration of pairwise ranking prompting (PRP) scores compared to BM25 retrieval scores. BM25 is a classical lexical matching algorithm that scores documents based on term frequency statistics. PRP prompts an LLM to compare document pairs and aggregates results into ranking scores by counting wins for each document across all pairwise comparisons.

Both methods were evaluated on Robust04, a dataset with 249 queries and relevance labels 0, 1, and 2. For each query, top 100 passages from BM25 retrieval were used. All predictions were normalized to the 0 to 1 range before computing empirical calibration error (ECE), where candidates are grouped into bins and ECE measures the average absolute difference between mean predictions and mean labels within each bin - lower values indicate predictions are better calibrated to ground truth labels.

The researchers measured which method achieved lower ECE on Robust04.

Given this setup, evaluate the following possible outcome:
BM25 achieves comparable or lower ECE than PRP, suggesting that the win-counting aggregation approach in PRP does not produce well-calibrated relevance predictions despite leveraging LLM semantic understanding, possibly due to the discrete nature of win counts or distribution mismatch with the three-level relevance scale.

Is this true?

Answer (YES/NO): YES